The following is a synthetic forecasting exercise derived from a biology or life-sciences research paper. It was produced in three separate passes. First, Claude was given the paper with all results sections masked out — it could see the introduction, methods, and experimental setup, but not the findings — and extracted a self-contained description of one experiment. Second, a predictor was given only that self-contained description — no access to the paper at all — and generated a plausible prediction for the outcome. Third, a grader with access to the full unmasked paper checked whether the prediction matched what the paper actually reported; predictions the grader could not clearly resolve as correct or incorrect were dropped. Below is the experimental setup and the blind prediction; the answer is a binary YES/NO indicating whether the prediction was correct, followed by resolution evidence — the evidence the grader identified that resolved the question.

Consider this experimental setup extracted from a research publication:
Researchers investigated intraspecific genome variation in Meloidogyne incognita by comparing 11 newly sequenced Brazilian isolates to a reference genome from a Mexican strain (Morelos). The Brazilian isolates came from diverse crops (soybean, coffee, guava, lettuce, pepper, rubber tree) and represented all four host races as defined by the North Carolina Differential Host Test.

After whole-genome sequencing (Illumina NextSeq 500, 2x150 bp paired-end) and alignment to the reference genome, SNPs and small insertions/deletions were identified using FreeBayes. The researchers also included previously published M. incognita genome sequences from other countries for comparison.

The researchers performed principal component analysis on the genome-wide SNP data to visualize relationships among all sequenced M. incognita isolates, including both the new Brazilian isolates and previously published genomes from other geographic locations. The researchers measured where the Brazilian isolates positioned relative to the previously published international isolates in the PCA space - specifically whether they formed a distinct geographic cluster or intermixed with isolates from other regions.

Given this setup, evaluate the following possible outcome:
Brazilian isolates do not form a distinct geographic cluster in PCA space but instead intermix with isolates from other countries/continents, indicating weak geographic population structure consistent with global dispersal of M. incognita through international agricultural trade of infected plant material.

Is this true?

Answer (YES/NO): YES